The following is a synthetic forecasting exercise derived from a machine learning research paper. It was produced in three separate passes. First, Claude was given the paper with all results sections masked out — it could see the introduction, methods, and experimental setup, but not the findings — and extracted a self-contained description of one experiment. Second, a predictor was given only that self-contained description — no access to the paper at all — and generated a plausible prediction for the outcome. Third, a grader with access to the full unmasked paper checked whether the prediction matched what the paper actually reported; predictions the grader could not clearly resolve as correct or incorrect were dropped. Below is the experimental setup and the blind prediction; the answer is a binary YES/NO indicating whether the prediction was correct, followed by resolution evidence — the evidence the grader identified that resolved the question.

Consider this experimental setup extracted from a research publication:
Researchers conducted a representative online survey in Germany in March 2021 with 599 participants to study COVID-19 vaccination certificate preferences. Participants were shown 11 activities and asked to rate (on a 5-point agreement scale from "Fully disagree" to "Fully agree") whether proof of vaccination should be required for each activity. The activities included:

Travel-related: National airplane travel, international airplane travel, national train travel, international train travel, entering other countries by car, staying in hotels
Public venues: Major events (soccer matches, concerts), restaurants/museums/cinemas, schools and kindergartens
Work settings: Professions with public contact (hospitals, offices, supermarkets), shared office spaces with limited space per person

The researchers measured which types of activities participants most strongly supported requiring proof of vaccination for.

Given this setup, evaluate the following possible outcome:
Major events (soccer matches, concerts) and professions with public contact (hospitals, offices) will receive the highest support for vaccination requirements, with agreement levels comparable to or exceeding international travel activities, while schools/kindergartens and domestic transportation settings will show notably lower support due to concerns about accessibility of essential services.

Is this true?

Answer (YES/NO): NO